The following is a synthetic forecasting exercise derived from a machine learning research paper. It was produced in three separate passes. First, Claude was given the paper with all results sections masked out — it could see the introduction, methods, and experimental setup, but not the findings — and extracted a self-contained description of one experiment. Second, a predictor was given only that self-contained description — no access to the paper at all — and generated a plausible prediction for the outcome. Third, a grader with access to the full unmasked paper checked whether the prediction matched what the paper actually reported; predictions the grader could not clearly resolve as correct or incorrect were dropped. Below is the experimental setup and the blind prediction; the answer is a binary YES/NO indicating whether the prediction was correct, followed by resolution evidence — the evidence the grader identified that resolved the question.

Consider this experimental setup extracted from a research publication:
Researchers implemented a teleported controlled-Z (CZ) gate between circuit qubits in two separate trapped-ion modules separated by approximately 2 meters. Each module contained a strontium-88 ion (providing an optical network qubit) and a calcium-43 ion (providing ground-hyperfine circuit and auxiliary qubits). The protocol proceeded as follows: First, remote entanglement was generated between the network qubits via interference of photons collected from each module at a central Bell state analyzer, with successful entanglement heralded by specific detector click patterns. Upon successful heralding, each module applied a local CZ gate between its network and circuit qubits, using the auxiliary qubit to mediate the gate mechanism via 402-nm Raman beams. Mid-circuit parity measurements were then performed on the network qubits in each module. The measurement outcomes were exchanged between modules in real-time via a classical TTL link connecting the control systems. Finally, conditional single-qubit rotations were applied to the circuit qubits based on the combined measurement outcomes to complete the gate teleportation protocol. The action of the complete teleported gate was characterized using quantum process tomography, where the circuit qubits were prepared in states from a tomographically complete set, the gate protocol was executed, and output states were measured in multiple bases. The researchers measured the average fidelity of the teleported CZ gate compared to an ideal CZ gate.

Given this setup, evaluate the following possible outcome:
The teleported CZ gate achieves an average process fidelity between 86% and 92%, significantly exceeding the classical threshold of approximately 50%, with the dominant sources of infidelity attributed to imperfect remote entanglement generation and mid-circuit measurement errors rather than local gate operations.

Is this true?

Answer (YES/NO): NO